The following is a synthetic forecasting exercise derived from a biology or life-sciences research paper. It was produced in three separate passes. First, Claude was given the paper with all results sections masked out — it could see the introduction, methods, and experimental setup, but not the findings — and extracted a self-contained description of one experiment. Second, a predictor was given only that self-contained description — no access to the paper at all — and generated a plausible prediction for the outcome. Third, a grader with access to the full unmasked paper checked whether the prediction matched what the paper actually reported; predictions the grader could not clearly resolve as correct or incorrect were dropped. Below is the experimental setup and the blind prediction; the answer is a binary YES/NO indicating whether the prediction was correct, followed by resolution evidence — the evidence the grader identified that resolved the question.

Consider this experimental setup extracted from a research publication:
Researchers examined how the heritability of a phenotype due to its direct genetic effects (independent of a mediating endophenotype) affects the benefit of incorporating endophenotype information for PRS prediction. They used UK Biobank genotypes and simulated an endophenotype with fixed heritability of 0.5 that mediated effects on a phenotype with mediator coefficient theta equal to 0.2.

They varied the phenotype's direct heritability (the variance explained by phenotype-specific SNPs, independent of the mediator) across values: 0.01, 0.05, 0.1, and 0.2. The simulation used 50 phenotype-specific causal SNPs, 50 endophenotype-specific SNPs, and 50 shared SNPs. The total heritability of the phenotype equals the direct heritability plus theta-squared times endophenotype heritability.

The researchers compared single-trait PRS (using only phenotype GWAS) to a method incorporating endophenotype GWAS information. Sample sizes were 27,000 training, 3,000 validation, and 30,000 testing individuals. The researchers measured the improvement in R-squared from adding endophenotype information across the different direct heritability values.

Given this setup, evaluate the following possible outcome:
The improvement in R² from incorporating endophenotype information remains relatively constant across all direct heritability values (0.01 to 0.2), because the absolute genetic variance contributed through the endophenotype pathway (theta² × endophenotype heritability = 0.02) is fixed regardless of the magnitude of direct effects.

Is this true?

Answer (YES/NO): NO